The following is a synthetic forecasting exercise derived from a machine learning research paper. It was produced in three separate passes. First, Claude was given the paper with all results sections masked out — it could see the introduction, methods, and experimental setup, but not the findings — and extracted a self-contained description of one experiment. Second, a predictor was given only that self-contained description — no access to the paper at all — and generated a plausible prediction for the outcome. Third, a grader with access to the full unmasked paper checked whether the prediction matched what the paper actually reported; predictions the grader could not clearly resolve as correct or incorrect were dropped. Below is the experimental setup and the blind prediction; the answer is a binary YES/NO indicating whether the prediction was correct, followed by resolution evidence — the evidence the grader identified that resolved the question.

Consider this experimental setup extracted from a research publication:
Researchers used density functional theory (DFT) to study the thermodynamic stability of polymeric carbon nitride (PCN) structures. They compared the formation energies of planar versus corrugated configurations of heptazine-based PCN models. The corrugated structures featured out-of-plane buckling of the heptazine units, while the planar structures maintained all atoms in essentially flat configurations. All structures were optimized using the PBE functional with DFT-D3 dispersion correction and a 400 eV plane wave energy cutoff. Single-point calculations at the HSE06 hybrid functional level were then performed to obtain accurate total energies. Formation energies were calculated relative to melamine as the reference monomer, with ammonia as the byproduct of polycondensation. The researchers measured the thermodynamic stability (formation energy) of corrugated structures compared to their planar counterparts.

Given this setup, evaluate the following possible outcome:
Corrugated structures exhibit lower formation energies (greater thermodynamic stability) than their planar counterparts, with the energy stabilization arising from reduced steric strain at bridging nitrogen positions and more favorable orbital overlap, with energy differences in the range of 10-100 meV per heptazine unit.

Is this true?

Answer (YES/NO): NO